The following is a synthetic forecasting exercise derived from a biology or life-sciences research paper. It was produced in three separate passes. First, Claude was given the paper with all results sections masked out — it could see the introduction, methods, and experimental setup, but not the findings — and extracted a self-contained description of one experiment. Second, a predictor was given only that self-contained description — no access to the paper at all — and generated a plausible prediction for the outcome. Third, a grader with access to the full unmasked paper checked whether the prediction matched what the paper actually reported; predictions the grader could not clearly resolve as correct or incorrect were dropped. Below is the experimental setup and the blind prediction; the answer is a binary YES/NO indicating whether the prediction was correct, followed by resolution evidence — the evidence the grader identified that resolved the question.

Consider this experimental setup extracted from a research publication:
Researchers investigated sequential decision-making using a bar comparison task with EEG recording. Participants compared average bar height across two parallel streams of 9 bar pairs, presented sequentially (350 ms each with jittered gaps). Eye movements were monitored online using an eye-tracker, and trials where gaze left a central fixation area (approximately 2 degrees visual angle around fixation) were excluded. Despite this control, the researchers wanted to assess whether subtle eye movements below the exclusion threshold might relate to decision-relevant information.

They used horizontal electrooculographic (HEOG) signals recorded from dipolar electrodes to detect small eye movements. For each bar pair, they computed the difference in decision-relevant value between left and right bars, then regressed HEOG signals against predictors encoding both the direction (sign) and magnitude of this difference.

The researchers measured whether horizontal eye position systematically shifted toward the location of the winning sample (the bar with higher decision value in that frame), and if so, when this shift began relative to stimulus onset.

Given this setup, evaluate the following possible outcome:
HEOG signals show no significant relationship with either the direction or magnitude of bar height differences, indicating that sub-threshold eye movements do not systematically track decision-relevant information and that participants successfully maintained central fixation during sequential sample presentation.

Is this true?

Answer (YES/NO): NO